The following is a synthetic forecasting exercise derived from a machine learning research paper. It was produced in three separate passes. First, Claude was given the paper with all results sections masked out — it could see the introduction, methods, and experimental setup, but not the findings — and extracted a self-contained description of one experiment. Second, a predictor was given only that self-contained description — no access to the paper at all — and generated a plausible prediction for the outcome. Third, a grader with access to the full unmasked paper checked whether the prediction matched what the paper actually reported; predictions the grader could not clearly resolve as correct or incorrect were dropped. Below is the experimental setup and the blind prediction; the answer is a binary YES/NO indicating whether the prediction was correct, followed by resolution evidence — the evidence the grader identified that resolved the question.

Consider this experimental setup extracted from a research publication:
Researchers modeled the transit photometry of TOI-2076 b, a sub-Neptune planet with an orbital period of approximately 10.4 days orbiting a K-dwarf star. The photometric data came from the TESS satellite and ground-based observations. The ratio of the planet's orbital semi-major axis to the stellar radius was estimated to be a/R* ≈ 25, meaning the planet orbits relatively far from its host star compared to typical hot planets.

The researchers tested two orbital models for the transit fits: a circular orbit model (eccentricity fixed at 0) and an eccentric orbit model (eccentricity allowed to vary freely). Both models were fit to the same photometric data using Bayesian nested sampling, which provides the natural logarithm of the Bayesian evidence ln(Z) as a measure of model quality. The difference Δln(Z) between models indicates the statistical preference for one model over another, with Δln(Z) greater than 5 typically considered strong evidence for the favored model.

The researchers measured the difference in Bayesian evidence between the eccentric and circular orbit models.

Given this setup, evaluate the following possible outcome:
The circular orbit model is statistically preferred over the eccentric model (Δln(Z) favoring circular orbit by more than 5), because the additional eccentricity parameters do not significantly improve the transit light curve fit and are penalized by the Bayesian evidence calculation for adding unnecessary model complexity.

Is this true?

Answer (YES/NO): NO